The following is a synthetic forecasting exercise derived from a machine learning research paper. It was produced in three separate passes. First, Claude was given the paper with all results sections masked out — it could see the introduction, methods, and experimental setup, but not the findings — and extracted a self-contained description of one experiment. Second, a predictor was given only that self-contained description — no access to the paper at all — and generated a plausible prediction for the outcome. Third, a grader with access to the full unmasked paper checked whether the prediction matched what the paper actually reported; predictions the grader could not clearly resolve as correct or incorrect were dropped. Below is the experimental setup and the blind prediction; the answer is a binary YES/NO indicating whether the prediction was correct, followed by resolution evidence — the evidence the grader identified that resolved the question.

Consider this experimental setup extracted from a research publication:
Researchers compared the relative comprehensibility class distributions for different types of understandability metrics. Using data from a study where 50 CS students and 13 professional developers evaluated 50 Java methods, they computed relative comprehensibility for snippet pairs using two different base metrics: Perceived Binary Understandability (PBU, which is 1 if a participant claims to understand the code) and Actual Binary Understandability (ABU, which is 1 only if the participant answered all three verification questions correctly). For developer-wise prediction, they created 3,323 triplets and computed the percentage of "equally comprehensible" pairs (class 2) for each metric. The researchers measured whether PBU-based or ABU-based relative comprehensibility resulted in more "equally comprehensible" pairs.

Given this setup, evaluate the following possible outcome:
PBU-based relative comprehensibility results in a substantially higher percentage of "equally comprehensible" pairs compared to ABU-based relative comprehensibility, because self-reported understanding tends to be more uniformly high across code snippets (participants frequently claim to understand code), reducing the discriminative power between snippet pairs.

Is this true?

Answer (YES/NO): NO